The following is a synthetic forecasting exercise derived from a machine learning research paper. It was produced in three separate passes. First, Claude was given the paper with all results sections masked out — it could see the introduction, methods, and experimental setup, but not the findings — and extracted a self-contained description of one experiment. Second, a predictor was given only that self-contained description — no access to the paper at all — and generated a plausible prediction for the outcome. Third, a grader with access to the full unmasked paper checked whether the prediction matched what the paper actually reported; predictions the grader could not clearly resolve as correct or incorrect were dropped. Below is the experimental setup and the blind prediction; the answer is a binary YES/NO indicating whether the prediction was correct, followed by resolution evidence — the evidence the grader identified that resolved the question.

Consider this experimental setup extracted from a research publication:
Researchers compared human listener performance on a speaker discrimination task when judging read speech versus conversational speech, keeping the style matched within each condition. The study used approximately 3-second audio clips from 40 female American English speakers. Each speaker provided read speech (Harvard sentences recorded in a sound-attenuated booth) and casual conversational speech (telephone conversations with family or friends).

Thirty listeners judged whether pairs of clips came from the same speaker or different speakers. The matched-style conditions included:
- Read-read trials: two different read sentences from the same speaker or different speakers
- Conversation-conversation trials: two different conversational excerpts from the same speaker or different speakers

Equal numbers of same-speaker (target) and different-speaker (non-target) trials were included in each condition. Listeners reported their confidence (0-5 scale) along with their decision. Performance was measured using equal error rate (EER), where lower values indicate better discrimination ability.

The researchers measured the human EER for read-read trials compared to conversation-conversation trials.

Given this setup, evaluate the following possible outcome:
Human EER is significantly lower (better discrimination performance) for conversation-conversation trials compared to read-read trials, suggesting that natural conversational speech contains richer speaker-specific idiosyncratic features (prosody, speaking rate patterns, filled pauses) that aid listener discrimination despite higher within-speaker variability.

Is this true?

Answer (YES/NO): NO